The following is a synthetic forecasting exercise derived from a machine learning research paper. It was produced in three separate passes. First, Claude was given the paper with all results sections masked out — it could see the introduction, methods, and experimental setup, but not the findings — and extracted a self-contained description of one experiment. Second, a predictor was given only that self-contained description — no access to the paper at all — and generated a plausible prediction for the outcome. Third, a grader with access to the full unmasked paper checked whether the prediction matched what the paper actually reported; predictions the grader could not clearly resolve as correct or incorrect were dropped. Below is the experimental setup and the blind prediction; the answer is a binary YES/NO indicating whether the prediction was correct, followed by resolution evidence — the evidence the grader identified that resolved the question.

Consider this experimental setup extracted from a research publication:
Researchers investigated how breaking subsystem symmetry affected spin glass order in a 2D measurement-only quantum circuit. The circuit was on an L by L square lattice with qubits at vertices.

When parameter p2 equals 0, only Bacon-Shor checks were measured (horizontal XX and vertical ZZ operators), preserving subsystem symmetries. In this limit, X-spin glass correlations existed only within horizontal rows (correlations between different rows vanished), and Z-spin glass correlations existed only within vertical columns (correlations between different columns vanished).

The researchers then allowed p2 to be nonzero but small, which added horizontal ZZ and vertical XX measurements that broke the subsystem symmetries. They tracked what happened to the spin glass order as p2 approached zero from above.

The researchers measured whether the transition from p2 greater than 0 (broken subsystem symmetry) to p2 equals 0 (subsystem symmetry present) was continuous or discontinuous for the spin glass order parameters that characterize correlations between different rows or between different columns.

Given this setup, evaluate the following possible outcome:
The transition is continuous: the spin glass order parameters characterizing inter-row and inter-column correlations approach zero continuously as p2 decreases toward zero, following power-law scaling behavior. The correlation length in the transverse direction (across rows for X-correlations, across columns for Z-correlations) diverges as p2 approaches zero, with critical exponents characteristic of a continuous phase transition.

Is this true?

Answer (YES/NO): NO